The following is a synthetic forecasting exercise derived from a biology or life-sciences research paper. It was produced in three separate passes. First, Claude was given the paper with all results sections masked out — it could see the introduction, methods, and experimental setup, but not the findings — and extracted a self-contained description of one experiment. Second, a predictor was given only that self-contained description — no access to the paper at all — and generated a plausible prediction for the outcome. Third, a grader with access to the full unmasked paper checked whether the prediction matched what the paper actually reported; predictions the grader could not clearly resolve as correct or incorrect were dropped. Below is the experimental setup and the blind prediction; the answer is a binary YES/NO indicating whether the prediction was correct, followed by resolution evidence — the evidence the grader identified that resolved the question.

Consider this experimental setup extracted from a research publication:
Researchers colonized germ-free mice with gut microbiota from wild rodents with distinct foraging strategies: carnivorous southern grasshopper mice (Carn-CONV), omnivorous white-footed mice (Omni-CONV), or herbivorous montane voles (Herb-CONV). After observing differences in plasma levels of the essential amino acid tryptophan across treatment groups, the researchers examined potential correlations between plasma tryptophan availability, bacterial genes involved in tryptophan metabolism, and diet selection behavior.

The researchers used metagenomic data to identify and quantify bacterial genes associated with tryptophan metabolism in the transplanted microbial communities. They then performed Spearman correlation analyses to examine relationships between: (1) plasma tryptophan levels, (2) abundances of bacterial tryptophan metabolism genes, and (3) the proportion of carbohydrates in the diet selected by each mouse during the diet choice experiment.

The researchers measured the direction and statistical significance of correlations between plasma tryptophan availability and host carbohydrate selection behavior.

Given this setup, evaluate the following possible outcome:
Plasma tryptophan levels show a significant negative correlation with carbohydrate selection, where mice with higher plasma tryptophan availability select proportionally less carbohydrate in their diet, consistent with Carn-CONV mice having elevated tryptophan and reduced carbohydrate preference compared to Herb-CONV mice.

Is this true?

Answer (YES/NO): NO